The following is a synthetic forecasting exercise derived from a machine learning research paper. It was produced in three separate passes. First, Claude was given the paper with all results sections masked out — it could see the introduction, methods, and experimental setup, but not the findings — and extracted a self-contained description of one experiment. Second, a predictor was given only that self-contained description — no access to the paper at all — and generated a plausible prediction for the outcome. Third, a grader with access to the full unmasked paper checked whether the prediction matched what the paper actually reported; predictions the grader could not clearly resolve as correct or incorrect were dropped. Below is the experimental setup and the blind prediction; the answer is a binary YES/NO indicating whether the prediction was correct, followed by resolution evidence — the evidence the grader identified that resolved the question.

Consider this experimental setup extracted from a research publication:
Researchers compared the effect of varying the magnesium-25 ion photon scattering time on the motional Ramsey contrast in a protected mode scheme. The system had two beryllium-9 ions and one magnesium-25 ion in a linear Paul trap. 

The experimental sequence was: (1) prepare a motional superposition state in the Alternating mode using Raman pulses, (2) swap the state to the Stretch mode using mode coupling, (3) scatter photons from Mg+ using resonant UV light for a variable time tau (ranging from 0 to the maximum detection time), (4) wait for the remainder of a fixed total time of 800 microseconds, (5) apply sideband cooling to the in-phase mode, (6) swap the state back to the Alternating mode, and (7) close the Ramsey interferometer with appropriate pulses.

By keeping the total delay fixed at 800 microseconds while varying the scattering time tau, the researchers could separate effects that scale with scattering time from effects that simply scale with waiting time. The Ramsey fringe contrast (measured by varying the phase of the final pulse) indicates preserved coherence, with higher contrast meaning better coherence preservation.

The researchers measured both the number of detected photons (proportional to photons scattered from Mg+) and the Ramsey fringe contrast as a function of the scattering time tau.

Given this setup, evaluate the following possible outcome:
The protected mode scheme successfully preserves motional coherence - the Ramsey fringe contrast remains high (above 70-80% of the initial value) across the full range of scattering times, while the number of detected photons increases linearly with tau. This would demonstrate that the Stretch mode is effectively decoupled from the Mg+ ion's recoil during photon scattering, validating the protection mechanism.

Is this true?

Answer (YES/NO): YES